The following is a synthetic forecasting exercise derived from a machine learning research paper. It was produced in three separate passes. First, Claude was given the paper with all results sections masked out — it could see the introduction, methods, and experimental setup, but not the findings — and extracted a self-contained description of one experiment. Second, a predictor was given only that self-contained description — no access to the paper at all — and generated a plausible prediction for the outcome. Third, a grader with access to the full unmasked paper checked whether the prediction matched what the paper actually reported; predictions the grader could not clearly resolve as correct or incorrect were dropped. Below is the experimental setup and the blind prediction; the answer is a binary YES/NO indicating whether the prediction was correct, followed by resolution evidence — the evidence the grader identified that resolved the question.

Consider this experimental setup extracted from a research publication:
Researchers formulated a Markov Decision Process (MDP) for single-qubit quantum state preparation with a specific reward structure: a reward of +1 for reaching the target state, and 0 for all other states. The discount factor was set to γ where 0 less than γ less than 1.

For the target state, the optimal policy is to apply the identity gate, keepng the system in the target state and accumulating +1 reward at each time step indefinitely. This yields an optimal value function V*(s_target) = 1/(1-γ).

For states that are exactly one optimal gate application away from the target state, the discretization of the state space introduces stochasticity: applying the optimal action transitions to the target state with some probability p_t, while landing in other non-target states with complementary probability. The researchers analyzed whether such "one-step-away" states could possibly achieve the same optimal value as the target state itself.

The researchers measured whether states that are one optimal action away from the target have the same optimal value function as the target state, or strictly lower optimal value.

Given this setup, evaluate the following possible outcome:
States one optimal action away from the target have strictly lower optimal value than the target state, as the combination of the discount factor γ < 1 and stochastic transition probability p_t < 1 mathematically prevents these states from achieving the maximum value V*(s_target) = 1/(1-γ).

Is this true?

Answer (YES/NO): YES